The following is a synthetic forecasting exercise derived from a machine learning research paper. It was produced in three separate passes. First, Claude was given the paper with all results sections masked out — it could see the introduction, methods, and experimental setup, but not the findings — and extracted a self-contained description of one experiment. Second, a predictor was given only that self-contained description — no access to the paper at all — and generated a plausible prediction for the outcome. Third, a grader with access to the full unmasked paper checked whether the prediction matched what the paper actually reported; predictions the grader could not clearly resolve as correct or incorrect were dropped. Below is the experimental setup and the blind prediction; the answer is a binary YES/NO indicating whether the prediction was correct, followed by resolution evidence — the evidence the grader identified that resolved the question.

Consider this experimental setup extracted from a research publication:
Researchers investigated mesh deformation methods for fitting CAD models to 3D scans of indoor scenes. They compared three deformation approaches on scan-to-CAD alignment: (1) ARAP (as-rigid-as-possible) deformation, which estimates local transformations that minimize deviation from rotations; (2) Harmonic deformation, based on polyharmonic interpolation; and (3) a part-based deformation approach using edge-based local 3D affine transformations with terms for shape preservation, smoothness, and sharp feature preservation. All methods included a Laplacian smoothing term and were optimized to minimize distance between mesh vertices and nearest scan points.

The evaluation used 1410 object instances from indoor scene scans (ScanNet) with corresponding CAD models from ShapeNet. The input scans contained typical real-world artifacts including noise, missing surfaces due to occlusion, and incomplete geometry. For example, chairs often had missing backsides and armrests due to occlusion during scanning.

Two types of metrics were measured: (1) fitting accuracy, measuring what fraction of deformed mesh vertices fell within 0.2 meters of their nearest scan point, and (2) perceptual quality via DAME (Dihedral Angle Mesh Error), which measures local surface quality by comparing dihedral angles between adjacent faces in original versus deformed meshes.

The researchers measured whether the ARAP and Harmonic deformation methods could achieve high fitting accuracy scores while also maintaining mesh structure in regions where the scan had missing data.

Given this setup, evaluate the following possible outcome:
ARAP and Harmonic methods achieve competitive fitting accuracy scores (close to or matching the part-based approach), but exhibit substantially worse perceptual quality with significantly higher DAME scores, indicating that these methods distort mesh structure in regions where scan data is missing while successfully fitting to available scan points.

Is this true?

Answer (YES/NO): YES